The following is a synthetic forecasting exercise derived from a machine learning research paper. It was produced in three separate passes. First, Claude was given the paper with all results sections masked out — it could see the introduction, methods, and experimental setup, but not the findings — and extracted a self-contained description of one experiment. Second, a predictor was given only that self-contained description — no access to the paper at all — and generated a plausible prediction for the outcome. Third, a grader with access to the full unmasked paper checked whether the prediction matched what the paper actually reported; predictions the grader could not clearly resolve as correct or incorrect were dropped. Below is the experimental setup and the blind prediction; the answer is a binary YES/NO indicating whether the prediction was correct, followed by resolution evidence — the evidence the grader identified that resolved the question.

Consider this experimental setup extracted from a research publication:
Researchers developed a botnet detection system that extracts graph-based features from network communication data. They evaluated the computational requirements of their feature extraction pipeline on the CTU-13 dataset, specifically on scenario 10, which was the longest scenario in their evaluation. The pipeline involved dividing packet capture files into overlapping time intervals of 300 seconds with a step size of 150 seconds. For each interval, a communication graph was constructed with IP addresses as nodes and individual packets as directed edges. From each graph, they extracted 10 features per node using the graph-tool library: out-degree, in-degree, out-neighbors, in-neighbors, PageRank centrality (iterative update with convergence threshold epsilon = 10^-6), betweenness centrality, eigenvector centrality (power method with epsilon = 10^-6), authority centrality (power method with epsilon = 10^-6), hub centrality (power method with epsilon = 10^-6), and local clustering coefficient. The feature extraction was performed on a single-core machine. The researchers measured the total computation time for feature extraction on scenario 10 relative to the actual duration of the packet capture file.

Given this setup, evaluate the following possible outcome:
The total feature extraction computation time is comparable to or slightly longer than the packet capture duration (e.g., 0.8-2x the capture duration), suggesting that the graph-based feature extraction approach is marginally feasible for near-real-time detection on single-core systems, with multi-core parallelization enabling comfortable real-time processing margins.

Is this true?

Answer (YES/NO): NO